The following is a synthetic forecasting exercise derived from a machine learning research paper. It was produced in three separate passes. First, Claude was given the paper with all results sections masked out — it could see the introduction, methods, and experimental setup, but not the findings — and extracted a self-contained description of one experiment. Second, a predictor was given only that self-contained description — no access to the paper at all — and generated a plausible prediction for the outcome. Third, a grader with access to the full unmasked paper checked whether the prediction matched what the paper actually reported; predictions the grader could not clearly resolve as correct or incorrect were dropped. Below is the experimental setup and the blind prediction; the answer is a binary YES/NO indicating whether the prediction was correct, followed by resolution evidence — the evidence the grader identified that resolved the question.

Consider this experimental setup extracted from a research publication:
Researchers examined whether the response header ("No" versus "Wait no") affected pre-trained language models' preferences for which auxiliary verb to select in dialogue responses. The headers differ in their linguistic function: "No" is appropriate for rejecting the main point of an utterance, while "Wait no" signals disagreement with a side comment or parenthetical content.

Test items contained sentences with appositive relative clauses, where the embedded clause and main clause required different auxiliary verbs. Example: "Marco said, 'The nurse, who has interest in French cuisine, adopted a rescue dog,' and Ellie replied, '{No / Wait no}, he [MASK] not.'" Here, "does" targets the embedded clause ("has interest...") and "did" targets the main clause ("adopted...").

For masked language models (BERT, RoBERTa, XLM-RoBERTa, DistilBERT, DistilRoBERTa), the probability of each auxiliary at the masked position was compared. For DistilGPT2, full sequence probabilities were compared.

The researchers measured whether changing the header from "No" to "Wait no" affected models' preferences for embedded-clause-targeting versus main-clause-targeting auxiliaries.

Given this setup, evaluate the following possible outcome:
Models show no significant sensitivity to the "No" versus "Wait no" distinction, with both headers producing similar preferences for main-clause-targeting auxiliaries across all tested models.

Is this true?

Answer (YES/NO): NO